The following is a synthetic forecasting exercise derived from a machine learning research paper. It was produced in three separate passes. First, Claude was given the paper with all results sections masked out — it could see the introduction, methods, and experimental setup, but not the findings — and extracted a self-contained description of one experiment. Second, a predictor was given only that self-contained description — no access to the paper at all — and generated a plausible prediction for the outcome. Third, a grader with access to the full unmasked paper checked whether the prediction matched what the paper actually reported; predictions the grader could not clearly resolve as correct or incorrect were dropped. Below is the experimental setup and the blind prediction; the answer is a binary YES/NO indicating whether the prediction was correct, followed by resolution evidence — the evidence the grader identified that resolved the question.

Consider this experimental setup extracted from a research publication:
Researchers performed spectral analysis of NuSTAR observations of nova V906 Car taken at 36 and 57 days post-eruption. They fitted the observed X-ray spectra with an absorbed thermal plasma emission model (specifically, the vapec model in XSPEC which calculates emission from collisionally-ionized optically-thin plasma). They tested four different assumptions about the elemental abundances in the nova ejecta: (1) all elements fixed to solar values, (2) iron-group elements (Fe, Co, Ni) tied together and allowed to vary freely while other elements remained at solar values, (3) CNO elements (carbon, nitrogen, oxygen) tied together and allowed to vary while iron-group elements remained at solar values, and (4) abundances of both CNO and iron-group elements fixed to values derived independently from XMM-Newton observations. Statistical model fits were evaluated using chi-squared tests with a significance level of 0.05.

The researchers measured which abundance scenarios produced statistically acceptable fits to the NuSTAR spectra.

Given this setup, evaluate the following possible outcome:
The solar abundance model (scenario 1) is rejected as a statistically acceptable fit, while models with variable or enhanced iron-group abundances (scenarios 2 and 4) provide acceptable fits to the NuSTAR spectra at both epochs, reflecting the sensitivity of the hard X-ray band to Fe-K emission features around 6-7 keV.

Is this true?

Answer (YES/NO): NO